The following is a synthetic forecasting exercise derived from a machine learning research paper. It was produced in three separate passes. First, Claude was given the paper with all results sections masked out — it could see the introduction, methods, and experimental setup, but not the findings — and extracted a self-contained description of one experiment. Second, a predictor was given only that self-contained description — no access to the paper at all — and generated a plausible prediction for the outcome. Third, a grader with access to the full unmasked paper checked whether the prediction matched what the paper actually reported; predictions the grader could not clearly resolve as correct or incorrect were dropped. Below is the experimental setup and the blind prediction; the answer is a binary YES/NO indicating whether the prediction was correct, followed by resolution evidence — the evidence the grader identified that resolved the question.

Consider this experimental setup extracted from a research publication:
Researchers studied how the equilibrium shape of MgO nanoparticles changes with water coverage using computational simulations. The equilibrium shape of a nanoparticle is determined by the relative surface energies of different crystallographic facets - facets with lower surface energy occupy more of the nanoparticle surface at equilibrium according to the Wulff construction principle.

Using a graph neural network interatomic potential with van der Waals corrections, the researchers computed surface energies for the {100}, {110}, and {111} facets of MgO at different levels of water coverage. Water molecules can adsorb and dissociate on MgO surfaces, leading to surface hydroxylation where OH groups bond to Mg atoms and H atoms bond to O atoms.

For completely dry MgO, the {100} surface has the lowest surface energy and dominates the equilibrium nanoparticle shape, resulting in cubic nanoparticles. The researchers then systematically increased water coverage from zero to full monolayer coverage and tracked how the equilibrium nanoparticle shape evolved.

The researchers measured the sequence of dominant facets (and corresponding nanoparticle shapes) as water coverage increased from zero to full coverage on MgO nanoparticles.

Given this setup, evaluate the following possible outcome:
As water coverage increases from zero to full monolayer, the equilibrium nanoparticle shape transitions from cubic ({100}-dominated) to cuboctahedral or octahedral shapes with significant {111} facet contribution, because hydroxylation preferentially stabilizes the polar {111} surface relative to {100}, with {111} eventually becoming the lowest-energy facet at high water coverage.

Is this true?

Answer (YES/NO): NO